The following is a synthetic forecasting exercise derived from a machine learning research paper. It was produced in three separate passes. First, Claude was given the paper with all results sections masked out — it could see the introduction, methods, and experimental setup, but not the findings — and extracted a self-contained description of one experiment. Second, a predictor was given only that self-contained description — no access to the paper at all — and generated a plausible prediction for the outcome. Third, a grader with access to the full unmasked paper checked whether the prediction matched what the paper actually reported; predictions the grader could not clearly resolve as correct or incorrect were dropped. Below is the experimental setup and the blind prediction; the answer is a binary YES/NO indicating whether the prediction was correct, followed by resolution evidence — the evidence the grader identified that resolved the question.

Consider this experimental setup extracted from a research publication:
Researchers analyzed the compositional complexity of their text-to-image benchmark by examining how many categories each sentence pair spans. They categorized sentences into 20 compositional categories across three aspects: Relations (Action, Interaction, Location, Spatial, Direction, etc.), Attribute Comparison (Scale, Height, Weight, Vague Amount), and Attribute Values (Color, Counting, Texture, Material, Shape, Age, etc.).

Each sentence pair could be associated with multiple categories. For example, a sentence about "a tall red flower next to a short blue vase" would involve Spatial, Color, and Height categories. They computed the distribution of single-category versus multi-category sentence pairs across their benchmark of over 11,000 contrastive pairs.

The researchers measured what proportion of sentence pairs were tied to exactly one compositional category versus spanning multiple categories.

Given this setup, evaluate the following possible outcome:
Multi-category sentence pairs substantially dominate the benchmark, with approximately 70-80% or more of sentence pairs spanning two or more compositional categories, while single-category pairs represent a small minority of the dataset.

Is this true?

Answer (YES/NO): YES